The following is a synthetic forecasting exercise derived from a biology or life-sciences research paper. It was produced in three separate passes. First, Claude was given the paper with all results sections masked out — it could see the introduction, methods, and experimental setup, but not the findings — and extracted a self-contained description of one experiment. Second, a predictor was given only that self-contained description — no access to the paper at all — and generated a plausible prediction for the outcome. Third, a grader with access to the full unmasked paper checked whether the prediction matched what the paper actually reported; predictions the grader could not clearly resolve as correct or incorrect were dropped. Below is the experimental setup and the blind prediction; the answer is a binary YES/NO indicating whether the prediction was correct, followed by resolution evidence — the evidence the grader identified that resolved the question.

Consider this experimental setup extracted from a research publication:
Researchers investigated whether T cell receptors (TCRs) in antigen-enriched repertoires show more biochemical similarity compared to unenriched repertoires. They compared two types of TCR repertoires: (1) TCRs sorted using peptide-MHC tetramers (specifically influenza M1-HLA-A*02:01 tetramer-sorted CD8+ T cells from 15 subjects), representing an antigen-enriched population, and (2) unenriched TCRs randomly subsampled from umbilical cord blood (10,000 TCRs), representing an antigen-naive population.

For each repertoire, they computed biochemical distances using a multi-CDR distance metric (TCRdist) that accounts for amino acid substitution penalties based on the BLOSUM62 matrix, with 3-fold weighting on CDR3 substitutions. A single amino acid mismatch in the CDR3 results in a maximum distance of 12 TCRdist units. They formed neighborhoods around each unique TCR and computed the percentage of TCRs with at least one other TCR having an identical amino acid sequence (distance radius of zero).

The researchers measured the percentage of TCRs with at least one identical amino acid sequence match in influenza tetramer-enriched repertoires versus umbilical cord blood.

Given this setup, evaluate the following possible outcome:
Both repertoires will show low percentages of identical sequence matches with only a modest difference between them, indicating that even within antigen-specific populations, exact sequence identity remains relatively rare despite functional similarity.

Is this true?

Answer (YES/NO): NO